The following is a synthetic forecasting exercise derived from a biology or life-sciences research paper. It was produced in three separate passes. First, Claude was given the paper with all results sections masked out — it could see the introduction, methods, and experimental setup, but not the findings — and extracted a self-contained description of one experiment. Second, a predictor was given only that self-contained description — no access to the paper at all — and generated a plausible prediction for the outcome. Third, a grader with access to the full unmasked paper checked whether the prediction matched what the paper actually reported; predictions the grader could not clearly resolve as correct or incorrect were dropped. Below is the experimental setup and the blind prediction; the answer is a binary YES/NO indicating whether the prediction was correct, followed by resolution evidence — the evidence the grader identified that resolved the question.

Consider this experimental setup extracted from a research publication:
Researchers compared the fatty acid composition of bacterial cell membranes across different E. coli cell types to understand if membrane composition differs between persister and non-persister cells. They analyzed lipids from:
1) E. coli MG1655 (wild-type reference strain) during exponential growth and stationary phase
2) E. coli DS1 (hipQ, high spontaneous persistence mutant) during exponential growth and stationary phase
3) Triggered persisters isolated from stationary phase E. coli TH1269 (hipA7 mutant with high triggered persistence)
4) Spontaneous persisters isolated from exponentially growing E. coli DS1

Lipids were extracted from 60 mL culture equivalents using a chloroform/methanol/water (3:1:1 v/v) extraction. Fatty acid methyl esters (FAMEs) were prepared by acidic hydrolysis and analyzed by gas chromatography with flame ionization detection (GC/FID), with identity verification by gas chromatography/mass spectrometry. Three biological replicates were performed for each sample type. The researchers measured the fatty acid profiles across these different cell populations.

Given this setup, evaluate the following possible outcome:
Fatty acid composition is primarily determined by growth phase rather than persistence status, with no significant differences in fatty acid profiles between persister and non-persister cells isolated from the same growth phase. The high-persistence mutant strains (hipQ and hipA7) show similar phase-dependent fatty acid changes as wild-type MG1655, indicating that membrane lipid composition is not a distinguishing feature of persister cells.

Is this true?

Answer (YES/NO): NO